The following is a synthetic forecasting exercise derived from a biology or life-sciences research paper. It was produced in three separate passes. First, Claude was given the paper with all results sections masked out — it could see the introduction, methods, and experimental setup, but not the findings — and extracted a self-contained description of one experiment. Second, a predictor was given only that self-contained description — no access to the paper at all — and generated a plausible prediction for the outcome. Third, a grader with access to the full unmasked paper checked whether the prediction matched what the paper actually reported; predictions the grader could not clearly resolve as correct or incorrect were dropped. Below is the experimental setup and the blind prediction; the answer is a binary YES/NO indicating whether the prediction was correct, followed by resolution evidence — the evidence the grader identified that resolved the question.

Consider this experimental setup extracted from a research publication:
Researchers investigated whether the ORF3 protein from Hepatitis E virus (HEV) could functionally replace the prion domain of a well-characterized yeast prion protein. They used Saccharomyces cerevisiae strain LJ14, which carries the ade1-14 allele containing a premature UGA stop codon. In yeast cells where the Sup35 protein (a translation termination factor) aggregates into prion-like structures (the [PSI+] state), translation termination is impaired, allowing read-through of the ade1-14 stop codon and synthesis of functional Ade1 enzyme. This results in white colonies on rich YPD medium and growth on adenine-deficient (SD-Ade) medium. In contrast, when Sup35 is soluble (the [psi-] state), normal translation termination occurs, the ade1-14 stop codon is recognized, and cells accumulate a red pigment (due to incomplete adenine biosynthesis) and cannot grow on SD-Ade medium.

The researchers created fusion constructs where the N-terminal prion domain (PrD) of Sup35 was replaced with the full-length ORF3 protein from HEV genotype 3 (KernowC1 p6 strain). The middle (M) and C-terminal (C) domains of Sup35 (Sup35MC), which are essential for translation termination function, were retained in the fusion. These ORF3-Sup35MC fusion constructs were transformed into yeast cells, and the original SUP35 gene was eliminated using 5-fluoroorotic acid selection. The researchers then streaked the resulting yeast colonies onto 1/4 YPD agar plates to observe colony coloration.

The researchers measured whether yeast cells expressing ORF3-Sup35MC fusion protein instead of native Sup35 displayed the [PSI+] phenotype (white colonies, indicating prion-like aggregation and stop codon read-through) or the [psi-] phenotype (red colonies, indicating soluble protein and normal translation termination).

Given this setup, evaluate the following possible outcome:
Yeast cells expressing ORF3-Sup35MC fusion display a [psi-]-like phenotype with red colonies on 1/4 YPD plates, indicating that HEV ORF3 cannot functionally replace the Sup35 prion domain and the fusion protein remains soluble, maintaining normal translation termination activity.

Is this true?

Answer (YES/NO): NO